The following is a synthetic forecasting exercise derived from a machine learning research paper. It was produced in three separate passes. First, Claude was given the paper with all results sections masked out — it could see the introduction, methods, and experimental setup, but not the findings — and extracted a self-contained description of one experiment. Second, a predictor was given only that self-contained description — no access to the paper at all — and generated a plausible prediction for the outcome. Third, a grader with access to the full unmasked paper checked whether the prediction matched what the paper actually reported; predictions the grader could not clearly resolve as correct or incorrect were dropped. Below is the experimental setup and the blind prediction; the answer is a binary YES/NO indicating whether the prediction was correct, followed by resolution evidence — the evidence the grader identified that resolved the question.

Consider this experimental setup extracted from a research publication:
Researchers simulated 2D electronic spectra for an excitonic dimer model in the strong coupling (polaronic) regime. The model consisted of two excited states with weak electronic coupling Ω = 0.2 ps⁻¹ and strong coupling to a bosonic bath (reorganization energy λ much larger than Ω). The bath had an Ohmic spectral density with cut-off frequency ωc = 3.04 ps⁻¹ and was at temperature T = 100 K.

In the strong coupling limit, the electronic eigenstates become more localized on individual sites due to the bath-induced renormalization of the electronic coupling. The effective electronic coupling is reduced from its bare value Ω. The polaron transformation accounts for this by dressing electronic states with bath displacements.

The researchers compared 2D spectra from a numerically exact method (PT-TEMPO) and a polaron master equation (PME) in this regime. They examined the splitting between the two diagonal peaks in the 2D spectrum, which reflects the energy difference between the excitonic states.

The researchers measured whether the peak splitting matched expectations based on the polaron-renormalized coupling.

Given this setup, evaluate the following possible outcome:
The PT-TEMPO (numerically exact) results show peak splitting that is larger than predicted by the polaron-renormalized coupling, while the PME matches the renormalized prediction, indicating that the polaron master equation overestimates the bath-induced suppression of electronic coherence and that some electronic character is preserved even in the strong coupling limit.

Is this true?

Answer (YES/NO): NO